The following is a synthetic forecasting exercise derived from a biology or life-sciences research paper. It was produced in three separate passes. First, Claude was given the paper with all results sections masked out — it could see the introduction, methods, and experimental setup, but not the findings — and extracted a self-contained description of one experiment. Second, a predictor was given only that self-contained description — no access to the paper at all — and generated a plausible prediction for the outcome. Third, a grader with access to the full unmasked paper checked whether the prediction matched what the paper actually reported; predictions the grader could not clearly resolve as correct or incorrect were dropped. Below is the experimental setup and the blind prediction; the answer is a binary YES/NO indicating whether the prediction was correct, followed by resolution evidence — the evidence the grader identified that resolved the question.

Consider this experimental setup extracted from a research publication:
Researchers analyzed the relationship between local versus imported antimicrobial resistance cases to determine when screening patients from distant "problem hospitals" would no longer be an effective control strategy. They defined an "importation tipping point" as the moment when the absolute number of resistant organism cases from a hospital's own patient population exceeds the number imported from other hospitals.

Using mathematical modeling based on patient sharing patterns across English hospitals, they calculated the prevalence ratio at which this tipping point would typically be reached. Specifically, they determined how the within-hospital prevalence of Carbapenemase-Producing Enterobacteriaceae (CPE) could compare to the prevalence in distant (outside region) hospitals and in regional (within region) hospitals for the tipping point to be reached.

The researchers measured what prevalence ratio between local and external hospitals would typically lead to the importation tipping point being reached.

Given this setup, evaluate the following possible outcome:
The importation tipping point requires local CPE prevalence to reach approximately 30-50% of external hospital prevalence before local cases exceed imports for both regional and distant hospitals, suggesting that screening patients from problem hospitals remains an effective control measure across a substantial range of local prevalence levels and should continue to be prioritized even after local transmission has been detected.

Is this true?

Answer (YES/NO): NO